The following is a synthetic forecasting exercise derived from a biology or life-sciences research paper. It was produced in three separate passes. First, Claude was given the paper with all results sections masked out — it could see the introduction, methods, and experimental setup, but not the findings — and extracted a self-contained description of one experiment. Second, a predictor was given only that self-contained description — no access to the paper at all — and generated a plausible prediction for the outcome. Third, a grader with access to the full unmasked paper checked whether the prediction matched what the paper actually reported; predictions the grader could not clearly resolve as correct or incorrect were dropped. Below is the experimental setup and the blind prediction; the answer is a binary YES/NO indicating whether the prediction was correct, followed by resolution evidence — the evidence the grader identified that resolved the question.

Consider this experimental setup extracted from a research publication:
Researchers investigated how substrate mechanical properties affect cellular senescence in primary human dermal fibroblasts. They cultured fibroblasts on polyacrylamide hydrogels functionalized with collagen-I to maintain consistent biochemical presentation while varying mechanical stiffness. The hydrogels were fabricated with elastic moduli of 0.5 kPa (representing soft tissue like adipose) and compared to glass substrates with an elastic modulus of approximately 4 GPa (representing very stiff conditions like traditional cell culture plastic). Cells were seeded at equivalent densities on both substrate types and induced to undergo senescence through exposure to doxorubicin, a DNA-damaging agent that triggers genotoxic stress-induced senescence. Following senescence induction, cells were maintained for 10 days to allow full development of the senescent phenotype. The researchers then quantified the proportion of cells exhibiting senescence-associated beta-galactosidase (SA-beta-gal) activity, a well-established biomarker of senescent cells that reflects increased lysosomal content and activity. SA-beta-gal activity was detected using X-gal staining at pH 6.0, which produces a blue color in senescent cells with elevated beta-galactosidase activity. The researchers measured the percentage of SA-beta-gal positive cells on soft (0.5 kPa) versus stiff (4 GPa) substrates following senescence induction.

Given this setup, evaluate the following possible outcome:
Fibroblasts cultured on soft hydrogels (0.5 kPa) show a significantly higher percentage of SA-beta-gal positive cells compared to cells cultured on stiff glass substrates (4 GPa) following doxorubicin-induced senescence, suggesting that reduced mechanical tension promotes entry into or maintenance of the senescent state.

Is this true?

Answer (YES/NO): NO